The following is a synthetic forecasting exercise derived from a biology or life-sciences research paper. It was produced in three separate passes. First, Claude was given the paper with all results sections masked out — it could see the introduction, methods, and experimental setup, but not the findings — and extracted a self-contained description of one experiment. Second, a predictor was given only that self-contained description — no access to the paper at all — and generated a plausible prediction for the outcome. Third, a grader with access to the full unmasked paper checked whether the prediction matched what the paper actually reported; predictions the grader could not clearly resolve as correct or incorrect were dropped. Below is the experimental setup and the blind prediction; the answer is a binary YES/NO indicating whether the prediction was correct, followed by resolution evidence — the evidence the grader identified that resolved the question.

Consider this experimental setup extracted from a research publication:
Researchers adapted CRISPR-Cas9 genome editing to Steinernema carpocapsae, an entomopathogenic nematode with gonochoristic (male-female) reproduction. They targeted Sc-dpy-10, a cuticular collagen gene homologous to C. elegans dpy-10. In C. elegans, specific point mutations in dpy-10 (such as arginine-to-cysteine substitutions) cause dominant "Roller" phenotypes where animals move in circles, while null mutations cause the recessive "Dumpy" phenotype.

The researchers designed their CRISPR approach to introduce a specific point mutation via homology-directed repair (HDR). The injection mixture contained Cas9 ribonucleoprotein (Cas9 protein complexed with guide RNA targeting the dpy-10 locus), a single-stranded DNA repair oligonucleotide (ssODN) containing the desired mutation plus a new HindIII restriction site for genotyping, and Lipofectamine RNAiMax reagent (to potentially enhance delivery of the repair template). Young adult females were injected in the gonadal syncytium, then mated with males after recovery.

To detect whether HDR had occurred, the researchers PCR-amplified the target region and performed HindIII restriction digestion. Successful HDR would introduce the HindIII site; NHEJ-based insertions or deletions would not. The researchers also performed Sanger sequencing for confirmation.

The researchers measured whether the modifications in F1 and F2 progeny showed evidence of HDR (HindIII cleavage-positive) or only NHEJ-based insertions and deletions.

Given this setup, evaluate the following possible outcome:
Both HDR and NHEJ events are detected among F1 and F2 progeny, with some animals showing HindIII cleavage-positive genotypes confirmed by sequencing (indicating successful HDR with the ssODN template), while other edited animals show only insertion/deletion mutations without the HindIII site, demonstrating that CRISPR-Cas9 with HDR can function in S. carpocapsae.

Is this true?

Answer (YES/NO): YES